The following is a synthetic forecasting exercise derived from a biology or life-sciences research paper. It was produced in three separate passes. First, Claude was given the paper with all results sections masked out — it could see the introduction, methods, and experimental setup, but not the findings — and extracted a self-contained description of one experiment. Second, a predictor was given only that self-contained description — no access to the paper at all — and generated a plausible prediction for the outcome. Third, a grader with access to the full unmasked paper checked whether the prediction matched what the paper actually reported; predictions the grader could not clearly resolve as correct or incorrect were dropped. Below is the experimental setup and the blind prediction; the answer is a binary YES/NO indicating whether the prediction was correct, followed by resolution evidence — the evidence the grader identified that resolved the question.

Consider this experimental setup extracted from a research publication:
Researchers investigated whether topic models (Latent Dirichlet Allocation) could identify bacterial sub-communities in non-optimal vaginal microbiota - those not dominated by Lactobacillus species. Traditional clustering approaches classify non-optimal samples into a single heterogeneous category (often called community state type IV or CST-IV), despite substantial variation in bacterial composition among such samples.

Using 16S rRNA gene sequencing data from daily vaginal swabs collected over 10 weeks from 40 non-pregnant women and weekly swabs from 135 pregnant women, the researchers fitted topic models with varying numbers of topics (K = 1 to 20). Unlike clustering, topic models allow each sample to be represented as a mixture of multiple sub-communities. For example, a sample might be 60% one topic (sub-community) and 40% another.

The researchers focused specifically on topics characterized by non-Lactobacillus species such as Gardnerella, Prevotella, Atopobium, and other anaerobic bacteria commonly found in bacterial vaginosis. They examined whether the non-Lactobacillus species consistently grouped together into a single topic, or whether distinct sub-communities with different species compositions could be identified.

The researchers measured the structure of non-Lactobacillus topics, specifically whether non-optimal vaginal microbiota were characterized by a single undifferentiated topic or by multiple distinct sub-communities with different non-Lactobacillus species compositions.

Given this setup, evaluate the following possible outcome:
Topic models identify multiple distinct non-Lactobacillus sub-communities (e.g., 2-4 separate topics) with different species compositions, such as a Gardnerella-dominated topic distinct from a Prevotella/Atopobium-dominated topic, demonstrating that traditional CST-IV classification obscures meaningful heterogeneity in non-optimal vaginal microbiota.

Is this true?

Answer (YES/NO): YES